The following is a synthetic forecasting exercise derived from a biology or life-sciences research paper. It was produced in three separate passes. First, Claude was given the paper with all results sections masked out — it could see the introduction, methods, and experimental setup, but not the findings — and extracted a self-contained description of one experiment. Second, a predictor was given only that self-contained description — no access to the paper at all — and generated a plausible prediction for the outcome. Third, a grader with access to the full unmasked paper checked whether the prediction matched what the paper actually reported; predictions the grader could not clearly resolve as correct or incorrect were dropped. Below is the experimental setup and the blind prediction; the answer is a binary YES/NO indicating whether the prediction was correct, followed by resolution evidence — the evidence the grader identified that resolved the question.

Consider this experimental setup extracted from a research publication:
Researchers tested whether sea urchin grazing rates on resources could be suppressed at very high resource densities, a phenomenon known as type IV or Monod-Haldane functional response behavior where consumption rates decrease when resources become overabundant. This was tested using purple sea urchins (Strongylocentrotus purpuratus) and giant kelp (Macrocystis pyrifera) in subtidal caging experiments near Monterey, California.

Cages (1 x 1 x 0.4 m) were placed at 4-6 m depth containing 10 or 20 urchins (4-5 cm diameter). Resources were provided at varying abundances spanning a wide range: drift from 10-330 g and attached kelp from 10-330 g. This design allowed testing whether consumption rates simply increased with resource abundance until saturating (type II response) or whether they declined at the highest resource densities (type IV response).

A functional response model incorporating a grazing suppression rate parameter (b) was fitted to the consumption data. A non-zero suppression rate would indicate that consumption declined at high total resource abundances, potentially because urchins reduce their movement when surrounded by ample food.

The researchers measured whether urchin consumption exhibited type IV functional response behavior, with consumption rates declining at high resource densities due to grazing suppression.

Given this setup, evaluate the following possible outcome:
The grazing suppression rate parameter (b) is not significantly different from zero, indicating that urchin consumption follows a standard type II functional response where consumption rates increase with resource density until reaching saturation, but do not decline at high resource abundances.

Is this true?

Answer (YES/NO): NO